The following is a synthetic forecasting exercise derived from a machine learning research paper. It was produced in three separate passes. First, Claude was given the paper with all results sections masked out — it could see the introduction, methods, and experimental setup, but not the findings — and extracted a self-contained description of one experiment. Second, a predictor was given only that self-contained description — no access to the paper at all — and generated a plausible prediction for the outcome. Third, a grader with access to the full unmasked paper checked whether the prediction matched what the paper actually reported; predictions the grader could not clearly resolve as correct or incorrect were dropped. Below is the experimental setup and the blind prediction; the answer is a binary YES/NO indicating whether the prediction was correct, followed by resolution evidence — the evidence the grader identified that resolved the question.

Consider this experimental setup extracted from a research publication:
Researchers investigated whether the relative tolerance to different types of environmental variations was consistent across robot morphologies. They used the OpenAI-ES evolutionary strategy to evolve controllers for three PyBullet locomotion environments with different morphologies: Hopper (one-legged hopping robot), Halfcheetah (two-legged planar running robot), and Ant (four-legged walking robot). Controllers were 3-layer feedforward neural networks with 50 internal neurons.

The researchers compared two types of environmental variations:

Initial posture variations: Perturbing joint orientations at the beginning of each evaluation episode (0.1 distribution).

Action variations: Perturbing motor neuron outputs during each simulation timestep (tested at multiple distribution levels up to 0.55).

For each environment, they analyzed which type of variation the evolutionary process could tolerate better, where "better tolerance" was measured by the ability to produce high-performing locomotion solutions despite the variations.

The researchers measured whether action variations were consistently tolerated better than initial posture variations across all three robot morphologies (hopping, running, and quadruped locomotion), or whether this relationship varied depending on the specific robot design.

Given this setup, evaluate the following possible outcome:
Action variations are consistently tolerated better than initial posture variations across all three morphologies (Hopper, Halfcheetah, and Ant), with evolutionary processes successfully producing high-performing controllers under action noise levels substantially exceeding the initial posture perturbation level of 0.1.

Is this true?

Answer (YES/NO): YES